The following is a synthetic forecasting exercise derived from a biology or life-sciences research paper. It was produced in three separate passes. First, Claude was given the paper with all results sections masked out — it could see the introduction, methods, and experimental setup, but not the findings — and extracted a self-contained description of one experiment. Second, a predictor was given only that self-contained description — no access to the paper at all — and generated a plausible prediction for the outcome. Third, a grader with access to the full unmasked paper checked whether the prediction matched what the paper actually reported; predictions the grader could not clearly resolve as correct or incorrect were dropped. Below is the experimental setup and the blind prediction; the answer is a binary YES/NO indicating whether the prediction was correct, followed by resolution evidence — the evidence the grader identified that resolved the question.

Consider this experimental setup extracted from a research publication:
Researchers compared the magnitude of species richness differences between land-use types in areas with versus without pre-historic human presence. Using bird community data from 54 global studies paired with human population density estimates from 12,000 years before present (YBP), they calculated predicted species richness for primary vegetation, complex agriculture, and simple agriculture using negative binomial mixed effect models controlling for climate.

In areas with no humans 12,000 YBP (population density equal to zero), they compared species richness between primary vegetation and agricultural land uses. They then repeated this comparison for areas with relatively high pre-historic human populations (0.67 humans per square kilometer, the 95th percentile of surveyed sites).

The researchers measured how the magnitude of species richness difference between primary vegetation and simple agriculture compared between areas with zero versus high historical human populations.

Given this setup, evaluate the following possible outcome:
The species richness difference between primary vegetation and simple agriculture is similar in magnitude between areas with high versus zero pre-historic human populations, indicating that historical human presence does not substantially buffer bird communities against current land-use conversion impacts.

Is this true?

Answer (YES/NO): NO